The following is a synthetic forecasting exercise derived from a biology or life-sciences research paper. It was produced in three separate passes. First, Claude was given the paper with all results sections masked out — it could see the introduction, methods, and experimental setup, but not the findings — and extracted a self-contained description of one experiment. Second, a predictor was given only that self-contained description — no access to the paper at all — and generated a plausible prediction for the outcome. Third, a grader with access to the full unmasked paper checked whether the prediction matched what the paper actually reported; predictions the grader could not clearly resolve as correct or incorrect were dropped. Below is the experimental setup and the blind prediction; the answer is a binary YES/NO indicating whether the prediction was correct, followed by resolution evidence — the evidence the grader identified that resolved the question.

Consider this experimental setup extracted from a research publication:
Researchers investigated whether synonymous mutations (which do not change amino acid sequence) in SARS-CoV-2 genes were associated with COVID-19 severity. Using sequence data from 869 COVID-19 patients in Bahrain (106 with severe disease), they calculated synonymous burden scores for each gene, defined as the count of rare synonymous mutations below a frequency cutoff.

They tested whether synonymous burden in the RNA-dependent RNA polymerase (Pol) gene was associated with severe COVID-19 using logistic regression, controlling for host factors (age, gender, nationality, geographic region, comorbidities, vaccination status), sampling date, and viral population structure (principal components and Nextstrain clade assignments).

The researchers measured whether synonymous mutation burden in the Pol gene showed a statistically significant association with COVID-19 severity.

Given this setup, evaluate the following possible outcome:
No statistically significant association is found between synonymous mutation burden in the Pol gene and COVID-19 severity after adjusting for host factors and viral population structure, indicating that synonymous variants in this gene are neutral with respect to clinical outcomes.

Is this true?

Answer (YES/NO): YES